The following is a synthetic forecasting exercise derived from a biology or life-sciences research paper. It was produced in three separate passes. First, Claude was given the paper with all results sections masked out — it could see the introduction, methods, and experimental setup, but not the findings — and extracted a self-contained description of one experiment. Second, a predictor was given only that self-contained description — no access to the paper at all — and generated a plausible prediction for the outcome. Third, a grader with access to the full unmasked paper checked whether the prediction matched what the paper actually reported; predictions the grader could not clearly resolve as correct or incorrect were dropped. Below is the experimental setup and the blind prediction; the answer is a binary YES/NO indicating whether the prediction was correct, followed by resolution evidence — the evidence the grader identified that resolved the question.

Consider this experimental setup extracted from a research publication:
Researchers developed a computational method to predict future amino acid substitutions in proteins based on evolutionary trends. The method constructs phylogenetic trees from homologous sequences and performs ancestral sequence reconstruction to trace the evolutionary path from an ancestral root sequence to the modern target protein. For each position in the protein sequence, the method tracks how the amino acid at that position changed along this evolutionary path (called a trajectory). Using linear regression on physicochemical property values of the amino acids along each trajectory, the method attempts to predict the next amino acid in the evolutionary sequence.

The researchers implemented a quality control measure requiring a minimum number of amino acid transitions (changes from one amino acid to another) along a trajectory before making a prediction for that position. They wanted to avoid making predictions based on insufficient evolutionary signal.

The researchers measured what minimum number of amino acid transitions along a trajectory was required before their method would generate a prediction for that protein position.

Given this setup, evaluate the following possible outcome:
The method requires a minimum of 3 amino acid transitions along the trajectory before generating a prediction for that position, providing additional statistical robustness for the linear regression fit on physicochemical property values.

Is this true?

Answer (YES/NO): YES